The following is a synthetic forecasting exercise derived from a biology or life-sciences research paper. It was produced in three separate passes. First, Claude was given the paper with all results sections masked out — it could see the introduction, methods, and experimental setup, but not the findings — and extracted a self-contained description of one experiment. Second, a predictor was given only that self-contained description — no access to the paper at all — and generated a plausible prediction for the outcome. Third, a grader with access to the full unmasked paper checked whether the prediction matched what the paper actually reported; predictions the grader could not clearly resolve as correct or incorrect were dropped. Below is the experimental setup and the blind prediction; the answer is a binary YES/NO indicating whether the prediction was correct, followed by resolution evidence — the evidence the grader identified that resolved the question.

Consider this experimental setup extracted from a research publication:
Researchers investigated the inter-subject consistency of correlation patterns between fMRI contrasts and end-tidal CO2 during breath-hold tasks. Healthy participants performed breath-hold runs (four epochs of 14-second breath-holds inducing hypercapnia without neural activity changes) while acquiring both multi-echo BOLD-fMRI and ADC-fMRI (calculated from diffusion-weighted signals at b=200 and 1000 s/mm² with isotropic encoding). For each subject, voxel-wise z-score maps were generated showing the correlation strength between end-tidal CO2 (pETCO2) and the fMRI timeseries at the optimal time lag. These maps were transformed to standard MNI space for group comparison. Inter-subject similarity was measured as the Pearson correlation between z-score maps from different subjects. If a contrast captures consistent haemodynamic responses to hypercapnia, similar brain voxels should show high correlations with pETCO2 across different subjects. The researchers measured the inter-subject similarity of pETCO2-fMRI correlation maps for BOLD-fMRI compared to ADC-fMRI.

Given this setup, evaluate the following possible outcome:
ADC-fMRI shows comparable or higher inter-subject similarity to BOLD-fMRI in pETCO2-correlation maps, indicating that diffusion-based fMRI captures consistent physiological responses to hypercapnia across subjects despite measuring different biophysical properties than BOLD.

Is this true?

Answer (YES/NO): NO